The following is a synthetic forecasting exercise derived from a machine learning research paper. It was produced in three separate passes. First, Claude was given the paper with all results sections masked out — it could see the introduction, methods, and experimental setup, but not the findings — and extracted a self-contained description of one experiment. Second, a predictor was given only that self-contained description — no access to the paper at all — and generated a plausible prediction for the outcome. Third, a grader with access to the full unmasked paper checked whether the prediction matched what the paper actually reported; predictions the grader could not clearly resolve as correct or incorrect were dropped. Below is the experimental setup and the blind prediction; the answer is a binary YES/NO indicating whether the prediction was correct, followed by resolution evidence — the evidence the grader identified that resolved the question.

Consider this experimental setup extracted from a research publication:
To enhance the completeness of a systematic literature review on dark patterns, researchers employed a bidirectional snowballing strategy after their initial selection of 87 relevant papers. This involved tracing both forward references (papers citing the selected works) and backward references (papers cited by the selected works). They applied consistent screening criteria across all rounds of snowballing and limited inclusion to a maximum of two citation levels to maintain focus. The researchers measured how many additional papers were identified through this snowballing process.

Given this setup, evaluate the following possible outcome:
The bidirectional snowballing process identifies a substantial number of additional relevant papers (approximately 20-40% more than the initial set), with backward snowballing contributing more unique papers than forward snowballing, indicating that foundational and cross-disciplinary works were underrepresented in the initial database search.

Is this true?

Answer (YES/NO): NO